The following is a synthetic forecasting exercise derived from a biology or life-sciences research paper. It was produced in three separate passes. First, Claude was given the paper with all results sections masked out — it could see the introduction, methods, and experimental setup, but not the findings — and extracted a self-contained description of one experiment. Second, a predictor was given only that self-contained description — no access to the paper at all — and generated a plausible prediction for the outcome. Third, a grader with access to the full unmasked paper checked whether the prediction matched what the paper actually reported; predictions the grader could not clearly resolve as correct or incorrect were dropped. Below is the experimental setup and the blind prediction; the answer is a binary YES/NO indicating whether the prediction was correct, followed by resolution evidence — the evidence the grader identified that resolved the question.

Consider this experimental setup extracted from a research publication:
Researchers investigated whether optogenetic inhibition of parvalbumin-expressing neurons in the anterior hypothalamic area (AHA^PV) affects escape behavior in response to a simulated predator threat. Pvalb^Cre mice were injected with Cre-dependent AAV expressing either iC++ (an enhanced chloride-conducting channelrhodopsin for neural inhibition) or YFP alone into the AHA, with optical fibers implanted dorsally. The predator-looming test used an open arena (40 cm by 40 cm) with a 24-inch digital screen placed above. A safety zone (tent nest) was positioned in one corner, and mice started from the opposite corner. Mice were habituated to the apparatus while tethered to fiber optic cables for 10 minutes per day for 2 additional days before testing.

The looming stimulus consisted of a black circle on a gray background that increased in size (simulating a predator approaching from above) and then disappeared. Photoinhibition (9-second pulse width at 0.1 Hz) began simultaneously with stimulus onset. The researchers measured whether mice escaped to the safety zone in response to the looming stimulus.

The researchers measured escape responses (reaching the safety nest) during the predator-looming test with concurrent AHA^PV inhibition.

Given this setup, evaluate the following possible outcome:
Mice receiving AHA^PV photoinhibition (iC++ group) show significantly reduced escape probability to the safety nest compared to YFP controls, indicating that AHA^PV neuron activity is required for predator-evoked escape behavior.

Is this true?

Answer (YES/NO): NO